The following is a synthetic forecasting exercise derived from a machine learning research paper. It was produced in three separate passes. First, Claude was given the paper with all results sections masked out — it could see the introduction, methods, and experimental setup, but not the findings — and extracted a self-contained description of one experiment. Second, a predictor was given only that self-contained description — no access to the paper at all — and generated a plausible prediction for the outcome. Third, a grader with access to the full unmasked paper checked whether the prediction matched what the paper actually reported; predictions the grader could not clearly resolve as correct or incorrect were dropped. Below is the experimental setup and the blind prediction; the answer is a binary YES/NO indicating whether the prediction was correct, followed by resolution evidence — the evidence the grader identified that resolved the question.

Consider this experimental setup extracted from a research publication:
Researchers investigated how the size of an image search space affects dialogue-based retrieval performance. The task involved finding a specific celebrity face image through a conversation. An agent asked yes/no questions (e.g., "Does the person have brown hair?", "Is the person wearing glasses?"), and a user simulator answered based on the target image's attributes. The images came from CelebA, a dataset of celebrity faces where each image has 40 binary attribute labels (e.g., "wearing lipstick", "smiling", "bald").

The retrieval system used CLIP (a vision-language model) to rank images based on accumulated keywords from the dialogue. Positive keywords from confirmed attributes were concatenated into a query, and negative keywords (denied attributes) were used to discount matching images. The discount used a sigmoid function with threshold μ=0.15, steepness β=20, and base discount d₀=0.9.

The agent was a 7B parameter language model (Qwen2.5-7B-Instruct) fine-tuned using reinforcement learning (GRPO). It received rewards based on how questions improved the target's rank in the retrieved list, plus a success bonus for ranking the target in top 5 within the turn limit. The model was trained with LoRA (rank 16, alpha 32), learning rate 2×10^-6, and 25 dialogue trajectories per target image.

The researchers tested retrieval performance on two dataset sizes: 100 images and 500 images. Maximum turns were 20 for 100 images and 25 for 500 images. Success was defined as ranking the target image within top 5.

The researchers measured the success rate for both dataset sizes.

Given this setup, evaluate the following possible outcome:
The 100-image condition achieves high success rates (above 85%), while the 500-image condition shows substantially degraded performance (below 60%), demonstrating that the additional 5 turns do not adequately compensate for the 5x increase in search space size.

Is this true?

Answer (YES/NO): NO